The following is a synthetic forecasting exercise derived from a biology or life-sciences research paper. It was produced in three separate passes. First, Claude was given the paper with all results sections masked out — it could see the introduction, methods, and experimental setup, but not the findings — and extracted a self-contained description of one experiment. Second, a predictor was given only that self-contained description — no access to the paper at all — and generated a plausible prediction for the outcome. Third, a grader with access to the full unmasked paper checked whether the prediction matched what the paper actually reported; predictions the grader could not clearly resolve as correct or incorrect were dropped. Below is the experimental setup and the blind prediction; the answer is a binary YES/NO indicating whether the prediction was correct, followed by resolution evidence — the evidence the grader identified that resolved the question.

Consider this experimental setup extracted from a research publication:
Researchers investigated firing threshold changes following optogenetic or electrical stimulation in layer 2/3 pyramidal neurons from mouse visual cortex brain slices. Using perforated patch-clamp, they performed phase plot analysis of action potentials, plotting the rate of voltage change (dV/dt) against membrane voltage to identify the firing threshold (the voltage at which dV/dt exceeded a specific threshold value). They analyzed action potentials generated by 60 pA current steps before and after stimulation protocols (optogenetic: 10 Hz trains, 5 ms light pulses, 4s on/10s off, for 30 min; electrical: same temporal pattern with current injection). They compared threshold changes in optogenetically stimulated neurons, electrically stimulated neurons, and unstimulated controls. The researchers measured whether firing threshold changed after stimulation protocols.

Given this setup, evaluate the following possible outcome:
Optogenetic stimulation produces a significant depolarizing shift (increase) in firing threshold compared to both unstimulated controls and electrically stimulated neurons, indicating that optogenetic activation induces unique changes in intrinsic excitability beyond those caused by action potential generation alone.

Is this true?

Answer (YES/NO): NO